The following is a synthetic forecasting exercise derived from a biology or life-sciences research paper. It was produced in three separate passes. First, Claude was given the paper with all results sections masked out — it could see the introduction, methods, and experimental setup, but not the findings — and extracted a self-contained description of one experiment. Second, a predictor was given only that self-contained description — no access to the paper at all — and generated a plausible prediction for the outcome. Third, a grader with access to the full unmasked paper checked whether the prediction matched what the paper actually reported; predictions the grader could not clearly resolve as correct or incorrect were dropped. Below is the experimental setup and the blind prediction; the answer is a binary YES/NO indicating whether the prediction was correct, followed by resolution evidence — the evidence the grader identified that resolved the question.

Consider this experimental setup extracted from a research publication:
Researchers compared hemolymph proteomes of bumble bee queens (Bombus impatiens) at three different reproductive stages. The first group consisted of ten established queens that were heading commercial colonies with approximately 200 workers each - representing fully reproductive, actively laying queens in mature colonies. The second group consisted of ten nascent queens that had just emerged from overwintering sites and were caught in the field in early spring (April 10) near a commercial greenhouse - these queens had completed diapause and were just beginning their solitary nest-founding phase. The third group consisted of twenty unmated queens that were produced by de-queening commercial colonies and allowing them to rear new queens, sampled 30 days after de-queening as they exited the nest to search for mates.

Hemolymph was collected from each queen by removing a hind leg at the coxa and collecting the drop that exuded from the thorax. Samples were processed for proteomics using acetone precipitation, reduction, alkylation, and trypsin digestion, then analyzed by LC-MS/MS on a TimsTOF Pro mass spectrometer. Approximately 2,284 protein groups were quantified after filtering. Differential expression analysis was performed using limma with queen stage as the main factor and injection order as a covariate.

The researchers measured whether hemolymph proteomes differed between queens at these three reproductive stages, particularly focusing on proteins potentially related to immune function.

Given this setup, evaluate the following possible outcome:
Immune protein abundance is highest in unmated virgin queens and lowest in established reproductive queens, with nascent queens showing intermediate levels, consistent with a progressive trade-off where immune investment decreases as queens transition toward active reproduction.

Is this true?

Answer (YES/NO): NO